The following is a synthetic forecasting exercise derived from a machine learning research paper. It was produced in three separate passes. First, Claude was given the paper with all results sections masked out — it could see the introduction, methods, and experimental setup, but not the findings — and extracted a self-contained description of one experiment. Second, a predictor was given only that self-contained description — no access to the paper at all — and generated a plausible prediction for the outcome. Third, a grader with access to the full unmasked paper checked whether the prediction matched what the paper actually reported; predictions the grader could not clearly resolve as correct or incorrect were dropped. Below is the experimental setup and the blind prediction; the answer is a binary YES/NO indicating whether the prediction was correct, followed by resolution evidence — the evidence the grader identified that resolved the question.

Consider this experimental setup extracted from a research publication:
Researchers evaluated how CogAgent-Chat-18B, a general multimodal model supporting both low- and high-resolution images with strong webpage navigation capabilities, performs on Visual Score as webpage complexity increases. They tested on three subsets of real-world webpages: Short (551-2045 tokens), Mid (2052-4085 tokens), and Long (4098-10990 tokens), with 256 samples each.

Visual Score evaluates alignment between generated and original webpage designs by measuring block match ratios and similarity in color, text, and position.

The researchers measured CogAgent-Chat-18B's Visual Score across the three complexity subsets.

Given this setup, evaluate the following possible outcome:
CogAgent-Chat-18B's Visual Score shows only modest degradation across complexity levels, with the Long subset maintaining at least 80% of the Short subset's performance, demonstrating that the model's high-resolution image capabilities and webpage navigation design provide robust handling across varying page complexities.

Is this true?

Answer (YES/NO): YES